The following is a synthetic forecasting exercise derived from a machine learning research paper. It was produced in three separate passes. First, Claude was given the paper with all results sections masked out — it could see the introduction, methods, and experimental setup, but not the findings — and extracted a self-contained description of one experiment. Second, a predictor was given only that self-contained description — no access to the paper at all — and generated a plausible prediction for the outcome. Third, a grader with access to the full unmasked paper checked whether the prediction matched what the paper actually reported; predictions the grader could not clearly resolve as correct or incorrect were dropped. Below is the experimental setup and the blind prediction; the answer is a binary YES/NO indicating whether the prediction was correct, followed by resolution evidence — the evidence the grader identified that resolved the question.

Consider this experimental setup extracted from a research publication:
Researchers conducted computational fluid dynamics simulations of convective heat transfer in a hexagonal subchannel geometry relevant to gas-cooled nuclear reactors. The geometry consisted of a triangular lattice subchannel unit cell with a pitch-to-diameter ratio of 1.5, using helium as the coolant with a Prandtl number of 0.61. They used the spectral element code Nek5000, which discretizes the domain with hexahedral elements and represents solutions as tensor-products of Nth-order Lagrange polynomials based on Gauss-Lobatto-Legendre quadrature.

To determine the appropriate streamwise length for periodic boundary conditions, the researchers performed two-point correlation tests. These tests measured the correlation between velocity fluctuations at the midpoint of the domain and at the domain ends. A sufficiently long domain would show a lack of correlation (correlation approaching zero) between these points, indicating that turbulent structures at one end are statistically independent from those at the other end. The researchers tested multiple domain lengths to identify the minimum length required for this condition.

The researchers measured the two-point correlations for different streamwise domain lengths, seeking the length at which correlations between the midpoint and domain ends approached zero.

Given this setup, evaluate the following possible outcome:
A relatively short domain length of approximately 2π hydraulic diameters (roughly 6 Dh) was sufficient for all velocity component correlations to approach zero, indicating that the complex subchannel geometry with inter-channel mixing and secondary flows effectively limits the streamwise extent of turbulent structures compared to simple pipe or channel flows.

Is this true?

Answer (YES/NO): NO